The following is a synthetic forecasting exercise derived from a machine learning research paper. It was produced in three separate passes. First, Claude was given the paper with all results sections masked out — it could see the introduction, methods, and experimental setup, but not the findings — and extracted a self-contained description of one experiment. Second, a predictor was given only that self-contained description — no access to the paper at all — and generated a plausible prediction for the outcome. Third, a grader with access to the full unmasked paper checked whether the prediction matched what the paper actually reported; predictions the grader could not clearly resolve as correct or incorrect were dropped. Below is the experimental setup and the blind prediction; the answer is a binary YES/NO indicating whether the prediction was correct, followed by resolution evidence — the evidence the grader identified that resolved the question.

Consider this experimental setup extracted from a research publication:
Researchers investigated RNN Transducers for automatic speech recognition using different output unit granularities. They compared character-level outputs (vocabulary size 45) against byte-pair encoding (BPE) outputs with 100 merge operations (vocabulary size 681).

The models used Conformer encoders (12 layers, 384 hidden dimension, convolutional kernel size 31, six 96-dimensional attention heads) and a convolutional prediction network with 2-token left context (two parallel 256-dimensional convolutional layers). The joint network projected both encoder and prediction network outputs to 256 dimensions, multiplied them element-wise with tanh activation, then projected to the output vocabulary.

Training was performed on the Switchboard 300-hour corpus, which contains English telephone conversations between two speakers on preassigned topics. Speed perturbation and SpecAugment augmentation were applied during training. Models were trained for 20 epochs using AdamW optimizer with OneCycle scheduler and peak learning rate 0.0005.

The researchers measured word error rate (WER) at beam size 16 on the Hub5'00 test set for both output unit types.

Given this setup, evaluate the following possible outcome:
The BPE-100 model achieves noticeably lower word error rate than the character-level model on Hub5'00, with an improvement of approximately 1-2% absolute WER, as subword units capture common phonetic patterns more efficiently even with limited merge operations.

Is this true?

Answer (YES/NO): NO